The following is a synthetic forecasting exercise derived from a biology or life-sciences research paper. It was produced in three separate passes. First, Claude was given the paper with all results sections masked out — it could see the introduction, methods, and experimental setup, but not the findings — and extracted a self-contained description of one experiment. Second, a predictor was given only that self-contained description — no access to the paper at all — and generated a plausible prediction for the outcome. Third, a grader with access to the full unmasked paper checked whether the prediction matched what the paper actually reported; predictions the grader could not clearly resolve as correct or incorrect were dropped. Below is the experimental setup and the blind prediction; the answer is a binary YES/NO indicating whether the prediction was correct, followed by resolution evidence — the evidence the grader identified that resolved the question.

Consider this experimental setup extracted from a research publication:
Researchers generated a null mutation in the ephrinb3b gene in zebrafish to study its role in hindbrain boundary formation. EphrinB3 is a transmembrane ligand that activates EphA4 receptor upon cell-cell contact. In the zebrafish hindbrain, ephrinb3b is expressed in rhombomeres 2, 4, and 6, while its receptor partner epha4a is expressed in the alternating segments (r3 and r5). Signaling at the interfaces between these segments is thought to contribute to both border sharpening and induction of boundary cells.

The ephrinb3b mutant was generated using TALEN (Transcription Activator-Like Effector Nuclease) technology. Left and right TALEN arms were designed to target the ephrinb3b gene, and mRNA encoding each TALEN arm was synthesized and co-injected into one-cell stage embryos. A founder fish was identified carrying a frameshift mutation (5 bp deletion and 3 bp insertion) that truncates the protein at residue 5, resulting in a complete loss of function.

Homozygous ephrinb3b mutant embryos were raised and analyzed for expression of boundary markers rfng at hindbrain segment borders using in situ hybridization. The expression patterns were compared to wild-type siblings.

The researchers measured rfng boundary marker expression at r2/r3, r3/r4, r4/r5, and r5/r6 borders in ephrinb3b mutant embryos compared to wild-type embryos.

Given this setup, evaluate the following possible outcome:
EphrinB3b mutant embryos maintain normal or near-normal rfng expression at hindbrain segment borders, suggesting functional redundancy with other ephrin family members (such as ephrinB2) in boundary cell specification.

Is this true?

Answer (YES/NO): NO